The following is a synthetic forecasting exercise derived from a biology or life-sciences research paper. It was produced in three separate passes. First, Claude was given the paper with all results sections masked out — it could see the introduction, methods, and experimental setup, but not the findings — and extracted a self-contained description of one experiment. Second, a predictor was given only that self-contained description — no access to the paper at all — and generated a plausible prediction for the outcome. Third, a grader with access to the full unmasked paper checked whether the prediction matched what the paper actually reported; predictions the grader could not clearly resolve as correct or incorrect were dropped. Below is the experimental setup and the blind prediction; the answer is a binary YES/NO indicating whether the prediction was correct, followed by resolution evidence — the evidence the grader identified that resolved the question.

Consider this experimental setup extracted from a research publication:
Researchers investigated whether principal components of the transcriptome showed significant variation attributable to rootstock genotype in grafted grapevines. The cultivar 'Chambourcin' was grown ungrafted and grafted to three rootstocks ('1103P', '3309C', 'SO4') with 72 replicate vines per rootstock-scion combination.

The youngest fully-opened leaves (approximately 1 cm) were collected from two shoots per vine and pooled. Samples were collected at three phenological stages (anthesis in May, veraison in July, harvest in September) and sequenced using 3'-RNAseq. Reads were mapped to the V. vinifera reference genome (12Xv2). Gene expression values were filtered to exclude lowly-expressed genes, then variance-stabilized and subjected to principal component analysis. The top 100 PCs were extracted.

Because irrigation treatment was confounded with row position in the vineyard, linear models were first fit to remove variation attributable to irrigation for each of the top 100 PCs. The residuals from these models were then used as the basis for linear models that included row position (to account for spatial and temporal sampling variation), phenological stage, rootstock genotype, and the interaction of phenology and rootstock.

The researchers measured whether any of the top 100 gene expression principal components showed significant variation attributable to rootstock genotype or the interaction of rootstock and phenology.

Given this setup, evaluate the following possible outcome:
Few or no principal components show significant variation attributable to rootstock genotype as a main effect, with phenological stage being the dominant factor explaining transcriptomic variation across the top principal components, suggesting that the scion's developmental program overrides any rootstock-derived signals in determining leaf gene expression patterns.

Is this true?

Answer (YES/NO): NO